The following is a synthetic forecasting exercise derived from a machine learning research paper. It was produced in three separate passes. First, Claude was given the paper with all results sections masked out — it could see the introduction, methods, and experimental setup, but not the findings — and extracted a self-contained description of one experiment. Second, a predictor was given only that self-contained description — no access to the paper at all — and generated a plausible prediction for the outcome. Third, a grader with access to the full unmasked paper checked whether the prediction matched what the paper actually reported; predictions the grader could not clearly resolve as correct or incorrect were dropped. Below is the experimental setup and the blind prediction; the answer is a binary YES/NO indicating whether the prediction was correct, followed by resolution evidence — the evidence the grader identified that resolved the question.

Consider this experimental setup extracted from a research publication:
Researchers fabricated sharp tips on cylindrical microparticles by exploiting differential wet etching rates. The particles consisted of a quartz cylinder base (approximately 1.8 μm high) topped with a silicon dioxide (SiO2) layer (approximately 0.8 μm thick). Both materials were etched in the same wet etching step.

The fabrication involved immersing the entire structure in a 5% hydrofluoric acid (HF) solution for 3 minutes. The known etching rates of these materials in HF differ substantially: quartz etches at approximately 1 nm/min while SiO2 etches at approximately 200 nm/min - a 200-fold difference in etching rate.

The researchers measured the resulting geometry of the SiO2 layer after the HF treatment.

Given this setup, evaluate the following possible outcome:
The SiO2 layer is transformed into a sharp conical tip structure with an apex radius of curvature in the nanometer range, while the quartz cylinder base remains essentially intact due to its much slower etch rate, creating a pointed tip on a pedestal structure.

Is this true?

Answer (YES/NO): YES